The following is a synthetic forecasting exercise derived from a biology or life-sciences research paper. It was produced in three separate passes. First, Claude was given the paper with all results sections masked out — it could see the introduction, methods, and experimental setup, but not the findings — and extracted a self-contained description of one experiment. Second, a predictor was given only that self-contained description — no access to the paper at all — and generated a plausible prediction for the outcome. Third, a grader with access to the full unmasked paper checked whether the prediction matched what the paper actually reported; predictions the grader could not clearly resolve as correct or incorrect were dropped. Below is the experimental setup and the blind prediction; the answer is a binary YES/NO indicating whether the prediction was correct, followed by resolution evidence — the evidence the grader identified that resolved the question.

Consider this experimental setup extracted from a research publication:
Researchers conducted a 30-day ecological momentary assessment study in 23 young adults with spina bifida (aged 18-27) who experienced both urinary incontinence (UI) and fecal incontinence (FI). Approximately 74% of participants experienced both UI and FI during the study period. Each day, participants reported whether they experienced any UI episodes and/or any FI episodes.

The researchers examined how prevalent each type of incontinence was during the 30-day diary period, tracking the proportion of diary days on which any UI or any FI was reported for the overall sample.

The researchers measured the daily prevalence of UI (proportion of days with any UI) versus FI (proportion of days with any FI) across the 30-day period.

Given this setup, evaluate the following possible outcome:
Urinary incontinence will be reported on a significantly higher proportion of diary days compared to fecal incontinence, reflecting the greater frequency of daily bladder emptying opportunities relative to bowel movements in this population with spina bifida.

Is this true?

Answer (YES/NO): YES